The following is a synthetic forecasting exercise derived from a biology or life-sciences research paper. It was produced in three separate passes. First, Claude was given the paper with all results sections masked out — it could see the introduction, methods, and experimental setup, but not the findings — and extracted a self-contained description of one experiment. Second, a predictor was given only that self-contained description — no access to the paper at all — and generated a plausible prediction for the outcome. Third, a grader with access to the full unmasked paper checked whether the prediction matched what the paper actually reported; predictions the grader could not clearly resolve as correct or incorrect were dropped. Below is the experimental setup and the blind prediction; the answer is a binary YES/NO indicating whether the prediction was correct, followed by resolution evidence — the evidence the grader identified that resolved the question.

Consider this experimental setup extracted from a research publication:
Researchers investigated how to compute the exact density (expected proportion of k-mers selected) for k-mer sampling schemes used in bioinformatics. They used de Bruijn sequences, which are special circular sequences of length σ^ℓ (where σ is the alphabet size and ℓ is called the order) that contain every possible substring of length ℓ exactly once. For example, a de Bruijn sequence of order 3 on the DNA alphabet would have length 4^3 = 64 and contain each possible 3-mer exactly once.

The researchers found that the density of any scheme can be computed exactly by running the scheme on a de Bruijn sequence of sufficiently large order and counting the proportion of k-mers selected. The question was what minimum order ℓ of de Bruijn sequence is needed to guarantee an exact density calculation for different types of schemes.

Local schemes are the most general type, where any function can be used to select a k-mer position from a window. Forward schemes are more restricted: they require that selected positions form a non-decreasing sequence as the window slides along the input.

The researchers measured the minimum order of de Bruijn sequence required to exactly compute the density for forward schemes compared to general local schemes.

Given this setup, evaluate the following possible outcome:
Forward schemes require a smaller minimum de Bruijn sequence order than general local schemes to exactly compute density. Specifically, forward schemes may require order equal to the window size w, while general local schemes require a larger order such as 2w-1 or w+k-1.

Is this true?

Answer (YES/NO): NO